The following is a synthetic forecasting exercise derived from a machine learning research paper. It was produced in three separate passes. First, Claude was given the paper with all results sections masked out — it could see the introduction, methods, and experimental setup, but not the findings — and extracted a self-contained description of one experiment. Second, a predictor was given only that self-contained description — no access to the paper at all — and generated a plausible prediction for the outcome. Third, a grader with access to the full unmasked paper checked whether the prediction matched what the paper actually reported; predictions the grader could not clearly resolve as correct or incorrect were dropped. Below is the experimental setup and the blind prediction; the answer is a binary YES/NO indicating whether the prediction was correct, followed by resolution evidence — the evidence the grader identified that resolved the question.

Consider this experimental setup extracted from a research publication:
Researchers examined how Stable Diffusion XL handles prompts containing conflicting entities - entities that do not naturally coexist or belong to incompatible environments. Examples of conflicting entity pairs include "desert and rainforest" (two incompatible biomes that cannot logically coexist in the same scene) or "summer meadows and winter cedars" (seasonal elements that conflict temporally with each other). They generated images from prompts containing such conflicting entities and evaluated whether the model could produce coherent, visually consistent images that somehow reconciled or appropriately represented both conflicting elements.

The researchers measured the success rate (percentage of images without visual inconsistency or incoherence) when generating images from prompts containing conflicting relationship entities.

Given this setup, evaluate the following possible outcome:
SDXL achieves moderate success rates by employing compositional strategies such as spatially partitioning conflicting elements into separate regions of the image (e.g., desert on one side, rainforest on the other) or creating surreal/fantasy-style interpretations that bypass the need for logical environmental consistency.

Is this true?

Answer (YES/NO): NO